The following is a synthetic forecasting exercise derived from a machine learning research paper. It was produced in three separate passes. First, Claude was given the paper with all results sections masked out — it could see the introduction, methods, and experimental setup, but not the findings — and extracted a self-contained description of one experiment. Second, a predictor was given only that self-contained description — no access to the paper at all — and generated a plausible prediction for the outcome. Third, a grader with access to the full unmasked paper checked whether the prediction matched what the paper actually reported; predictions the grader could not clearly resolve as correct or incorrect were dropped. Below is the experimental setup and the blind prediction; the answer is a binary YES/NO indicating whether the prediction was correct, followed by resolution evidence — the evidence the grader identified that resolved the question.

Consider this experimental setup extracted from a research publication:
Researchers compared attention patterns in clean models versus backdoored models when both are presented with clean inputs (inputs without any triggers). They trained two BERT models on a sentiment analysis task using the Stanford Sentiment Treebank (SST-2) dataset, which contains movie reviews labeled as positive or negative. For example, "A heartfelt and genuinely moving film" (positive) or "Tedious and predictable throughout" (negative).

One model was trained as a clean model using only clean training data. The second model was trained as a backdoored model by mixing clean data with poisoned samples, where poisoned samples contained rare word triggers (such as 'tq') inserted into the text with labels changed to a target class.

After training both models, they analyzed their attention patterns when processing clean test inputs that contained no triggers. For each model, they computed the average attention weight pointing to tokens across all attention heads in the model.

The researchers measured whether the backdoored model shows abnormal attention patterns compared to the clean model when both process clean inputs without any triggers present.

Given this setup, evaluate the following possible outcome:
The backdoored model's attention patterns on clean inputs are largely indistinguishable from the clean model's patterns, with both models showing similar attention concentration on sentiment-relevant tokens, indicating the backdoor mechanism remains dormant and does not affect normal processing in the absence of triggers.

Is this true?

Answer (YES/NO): YES